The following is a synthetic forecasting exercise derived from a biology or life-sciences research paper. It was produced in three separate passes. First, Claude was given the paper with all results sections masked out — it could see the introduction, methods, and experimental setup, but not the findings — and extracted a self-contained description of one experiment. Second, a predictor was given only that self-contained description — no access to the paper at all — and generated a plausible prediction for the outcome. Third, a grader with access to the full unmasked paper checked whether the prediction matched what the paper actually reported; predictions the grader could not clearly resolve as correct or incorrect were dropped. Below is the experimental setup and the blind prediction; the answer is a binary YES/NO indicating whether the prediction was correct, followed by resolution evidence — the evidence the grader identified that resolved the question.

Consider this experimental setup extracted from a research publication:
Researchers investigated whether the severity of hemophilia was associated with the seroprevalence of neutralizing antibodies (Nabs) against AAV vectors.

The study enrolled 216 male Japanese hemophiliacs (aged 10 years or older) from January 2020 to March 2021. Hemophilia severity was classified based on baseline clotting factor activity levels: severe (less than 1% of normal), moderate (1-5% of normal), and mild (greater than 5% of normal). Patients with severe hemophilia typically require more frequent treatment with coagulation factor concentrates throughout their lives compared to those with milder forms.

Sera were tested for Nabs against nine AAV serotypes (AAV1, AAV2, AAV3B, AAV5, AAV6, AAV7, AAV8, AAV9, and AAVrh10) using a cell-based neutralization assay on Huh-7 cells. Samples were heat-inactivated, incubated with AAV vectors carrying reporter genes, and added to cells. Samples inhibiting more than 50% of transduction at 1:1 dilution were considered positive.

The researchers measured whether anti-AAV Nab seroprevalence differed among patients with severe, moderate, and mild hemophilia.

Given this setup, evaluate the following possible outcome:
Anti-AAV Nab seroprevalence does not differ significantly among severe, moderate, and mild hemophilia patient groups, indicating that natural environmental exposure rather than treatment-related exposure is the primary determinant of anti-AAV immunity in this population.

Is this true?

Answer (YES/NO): YES